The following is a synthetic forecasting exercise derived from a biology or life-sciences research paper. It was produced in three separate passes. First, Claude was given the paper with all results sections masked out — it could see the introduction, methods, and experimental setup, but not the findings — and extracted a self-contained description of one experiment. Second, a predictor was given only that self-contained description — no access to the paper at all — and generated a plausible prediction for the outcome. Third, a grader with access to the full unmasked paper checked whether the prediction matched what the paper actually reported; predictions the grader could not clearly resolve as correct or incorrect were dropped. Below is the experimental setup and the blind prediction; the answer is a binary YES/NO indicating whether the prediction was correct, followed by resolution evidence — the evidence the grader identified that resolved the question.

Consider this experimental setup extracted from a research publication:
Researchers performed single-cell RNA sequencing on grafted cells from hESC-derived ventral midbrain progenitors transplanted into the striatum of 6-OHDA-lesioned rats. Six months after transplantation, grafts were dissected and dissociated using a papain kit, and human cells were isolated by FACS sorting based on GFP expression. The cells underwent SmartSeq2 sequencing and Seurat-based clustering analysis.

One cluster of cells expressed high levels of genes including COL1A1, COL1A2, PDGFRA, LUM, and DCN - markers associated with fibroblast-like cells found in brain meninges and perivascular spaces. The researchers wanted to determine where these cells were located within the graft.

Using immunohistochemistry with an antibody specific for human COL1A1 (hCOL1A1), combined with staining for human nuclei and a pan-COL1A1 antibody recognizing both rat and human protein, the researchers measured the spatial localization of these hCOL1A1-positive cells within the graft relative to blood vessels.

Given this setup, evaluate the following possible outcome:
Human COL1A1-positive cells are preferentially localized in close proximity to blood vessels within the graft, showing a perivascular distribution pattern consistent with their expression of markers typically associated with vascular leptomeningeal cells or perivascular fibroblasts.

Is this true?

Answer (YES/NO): YES